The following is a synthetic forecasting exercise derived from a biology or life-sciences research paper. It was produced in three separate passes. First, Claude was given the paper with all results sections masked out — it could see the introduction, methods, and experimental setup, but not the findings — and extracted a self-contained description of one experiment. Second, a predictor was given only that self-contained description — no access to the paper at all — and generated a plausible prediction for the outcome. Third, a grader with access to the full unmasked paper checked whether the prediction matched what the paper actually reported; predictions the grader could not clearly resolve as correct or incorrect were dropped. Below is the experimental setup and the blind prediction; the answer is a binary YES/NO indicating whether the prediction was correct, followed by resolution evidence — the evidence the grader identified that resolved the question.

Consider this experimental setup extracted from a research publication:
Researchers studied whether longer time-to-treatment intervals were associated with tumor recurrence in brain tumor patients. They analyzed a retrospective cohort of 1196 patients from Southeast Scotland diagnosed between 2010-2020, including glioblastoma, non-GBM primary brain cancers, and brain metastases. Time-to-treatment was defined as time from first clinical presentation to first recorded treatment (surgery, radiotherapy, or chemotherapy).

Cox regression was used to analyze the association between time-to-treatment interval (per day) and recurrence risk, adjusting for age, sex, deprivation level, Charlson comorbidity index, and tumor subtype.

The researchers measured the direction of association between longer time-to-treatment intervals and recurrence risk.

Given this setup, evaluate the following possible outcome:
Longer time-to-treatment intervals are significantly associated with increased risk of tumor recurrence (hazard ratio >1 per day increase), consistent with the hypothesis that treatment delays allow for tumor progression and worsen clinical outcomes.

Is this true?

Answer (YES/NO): NO